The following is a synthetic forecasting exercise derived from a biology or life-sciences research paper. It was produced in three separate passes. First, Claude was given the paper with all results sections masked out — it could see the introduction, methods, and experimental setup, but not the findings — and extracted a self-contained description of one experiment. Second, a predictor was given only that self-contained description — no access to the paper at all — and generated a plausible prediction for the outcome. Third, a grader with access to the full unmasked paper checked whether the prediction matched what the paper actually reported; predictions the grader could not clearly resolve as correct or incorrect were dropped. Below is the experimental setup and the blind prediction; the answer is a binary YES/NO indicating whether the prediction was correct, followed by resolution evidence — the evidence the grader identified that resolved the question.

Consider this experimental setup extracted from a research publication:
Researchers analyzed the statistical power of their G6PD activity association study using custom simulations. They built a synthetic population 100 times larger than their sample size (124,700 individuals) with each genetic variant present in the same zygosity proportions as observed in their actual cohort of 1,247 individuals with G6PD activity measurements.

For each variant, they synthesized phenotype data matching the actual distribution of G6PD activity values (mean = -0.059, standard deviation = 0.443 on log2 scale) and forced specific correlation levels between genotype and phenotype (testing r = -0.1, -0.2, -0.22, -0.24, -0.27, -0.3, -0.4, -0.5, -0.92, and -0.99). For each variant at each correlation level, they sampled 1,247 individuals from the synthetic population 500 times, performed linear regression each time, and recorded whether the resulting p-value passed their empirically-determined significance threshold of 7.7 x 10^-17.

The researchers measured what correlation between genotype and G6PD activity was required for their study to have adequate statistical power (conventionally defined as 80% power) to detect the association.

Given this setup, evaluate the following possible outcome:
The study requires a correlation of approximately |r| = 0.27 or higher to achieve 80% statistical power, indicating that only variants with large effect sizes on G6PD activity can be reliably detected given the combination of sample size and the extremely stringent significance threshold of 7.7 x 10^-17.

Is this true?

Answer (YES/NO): NO